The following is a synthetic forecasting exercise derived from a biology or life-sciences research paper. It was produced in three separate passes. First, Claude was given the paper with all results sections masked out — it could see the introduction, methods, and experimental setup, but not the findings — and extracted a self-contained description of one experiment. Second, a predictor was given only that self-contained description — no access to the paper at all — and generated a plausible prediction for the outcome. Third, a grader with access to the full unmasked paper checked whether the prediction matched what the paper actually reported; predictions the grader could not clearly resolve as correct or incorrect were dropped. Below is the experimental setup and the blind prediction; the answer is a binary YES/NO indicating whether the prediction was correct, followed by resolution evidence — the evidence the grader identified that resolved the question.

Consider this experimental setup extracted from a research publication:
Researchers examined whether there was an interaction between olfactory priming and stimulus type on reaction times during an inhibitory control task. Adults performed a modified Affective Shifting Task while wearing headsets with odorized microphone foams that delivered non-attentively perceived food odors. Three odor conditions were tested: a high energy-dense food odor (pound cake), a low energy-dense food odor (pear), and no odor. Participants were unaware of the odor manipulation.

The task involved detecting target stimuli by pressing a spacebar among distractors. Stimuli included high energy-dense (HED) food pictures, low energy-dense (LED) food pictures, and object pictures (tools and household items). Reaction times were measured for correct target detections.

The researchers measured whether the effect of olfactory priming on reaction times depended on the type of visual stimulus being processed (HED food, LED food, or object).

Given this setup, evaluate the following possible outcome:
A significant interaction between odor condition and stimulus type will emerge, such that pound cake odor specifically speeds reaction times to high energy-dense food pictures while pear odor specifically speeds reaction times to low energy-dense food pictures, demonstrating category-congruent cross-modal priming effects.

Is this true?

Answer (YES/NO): NO